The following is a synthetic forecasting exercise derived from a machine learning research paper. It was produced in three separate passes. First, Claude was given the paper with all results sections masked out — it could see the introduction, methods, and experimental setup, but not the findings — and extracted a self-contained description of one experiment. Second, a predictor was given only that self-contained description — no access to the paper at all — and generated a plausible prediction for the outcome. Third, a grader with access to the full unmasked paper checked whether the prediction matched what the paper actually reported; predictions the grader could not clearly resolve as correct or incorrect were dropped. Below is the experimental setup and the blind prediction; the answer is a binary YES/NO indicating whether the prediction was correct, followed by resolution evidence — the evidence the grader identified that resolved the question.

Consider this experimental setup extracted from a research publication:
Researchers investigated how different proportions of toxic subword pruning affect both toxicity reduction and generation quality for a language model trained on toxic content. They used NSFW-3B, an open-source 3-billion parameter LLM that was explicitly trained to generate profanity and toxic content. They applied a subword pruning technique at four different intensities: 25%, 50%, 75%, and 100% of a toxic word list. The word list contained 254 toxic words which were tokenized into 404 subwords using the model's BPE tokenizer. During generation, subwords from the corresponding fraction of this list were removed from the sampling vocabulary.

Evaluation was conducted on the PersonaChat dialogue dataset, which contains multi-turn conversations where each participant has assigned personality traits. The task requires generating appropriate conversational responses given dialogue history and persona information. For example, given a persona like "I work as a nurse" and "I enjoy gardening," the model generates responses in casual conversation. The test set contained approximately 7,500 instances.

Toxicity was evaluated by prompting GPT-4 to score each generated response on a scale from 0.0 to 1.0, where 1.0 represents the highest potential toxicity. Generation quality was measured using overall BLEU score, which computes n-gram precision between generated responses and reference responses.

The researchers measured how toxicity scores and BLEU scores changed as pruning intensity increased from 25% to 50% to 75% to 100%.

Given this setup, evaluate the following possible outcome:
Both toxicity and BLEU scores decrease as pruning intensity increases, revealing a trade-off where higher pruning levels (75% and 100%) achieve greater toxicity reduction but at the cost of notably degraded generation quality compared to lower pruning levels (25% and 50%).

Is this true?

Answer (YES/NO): NO